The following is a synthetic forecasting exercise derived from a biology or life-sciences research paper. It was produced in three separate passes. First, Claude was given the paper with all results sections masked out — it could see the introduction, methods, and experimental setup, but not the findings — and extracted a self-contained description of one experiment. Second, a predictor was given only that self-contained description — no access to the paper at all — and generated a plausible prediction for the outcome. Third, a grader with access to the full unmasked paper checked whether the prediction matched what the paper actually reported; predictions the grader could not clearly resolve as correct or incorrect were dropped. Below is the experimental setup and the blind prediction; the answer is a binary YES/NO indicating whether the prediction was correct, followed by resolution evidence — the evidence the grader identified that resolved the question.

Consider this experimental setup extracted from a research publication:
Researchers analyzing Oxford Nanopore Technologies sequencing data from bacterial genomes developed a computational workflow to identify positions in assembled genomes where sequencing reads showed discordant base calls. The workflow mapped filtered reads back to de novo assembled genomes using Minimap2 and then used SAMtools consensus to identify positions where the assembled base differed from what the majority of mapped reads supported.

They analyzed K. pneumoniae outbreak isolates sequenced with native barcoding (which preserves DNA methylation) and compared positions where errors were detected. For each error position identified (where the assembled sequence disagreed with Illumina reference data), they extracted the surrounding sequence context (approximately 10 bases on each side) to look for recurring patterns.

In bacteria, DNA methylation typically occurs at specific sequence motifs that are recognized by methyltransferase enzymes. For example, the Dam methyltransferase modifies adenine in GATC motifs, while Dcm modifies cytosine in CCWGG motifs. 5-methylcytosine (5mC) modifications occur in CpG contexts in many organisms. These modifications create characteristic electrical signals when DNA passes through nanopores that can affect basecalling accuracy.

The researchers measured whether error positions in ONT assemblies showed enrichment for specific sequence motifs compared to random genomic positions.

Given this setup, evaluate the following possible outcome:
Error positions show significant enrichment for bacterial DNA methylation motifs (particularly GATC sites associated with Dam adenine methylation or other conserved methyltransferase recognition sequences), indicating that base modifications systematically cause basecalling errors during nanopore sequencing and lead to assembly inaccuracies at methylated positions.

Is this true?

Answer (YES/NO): NO